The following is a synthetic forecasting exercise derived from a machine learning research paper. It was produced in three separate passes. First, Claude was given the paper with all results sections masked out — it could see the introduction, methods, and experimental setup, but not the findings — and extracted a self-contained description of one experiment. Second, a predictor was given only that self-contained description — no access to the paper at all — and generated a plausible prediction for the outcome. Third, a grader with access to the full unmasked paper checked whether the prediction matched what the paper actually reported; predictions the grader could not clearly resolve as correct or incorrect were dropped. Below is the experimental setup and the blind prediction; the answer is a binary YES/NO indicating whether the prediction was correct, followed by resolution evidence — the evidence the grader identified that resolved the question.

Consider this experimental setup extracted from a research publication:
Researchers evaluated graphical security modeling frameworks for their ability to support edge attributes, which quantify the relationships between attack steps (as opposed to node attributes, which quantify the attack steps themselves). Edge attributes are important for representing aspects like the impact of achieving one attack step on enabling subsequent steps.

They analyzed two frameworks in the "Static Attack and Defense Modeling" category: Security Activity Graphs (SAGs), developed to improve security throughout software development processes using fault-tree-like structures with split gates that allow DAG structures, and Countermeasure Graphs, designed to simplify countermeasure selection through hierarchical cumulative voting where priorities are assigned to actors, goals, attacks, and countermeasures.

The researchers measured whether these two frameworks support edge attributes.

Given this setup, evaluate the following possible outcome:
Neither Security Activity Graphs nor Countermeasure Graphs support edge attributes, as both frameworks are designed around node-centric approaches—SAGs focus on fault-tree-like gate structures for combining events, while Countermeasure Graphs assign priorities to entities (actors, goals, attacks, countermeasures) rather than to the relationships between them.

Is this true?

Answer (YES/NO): YES